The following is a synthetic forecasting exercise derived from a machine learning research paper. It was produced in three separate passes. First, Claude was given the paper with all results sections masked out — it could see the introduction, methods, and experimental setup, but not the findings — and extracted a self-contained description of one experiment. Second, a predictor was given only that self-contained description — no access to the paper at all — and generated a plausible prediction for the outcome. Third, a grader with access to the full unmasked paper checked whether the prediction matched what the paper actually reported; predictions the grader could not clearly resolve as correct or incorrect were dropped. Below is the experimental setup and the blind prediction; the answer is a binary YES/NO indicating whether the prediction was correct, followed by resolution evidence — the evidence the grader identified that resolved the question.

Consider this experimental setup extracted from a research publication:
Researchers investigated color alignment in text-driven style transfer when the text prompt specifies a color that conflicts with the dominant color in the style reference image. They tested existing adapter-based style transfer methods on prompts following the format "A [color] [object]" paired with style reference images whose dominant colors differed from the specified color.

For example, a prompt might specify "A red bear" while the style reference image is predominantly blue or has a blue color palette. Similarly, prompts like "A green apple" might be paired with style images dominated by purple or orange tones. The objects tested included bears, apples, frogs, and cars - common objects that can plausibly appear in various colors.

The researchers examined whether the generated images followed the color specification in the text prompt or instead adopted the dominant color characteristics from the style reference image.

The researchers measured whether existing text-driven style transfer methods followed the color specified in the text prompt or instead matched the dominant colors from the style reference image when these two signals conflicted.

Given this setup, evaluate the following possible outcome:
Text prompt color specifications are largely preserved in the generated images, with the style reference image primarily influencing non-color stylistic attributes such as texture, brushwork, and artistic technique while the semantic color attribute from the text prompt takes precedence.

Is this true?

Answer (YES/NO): NO